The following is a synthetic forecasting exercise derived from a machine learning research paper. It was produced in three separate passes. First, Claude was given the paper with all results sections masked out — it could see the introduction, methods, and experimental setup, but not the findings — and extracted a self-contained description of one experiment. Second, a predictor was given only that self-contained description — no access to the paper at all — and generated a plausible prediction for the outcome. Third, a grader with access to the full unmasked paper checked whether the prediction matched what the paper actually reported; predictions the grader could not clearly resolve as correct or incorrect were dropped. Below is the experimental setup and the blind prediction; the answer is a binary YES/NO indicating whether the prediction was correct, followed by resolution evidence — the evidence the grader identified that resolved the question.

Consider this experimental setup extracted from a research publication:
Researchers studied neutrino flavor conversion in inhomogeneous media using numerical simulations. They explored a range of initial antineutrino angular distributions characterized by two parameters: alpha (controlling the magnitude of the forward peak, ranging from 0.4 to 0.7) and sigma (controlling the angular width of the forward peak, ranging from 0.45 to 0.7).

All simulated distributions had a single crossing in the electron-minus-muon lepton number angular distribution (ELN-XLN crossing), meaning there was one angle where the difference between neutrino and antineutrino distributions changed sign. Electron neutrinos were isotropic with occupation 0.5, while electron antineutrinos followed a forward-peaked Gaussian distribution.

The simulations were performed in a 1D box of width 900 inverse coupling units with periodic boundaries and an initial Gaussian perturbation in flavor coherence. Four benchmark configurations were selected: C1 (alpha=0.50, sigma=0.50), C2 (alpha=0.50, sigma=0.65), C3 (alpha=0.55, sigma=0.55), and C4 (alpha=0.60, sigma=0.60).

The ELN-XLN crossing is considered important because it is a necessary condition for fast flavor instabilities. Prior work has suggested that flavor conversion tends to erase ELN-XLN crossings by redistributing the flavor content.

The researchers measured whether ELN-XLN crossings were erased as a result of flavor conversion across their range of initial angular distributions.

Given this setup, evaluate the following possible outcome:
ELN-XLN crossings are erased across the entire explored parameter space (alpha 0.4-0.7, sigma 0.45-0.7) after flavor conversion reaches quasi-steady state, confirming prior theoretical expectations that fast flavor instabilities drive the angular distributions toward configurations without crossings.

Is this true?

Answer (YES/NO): NO